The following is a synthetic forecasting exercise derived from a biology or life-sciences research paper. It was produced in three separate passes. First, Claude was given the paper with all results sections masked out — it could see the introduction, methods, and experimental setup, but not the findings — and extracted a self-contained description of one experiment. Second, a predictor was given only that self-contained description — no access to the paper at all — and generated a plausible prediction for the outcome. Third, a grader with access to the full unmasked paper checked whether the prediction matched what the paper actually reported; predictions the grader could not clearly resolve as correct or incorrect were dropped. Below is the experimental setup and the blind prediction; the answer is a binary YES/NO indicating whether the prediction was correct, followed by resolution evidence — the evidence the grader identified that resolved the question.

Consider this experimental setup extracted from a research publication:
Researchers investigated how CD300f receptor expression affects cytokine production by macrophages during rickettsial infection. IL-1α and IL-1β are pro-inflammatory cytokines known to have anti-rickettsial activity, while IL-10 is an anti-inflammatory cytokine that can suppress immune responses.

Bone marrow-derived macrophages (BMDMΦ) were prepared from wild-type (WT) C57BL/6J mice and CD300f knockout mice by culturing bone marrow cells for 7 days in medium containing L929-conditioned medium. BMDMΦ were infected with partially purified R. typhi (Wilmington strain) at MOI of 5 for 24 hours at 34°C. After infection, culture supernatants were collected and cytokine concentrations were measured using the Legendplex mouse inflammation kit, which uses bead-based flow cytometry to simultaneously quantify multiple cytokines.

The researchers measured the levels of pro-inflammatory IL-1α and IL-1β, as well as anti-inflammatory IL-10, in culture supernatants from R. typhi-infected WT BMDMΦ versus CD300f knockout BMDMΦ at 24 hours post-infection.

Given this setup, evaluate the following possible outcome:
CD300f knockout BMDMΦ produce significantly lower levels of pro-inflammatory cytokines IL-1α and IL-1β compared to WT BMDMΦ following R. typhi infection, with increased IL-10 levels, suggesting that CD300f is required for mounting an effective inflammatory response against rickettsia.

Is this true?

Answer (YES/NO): NO